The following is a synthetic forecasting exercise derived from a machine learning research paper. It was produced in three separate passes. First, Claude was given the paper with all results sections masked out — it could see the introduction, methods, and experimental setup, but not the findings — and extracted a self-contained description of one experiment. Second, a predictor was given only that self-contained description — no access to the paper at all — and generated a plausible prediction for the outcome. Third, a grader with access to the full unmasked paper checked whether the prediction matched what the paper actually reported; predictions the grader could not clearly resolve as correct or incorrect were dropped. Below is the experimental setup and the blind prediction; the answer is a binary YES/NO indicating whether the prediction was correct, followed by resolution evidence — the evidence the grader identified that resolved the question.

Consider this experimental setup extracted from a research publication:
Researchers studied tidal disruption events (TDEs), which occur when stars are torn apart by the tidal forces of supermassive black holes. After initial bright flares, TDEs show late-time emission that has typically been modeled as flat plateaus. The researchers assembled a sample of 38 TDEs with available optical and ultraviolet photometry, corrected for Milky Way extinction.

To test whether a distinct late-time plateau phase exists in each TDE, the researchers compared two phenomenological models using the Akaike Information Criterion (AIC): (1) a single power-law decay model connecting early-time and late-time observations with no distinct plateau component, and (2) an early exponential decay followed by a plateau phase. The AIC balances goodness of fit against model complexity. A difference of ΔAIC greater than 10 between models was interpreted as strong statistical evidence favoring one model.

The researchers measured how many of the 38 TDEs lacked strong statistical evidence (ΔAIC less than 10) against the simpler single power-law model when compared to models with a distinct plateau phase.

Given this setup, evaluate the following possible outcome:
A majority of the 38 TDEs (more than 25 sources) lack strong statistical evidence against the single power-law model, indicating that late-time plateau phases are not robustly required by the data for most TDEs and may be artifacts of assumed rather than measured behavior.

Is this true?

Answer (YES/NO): NO